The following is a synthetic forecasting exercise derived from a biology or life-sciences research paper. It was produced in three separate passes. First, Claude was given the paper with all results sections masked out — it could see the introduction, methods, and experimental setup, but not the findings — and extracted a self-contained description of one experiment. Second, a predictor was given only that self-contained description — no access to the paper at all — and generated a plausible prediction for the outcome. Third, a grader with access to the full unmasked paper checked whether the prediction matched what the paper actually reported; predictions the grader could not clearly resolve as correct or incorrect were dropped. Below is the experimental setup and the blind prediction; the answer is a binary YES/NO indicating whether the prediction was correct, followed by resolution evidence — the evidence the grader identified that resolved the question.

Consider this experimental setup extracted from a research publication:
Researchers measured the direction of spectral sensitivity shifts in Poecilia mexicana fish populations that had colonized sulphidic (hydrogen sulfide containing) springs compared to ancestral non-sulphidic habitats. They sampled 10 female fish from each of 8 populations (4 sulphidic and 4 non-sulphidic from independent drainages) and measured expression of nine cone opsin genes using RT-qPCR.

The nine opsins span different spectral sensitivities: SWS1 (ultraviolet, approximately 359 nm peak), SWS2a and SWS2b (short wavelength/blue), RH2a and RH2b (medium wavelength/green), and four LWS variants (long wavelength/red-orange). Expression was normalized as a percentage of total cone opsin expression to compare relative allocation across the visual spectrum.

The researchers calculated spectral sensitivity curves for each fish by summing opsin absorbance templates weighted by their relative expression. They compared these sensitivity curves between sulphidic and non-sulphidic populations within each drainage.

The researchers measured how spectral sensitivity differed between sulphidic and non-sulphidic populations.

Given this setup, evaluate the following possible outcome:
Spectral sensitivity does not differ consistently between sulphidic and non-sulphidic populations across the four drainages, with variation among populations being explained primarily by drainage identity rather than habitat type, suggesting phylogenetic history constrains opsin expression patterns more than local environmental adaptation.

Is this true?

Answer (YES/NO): NO